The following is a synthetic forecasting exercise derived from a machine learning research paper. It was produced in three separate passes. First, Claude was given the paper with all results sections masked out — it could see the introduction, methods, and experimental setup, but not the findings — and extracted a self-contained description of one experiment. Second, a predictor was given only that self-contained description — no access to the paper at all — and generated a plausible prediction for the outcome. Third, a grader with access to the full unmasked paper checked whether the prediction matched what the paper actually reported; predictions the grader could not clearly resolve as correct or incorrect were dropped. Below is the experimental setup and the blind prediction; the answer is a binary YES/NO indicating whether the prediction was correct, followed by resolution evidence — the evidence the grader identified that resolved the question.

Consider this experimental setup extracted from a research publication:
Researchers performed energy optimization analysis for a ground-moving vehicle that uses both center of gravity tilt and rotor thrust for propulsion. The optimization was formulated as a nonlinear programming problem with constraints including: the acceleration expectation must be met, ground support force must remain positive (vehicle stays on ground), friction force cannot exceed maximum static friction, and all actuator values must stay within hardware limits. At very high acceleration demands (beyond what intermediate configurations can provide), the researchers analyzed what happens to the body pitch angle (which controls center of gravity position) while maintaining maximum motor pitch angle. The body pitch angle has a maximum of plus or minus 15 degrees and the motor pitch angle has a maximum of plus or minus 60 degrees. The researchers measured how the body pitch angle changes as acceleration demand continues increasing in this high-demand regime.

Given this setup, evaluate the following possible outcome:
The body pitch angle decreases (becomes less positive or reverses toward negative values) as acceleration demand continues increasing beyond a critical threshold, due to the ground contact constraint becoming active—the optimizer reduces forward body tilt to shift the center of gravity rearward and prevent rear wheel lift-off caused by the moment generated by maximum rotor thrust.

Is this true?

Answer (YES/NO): NO